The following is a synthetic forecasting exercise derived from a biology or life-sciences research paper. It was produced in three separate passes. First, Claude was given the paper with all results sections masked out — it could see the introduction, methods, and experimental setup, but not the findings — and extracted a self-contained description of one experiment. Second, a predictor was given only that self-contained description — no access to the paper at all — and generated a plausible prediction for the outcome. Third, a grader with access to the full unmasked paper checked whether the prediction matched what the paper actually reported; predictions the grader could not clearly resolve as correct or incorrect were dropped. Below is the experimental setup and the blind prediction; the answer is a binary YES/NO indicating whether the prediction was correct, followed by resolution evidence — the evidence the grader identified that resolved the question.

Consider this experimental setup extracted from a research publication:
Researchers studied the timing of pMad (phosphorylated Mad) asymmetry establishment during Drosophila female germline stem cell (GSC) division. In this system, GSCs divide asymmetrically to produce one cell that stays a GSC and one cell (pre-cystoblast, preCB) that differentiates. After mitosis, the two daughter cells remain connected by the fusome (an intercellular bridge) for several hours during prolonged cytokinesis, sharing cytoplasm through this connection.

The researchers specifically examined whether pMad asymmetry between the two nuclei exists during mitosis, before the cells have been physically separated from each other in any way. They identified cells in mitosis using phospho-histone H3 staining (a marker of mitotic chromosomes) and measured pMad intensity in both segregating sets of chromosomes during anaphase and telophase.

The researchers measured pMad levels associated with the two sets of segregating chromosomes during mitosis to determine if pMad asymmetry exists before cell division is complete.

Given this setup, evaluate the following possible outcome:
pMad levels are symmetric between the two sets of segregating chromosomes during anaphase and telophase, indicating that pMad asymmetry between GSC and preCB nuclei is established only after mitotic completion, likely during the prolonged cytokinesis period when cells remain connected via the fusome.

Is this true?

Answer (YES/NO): YES